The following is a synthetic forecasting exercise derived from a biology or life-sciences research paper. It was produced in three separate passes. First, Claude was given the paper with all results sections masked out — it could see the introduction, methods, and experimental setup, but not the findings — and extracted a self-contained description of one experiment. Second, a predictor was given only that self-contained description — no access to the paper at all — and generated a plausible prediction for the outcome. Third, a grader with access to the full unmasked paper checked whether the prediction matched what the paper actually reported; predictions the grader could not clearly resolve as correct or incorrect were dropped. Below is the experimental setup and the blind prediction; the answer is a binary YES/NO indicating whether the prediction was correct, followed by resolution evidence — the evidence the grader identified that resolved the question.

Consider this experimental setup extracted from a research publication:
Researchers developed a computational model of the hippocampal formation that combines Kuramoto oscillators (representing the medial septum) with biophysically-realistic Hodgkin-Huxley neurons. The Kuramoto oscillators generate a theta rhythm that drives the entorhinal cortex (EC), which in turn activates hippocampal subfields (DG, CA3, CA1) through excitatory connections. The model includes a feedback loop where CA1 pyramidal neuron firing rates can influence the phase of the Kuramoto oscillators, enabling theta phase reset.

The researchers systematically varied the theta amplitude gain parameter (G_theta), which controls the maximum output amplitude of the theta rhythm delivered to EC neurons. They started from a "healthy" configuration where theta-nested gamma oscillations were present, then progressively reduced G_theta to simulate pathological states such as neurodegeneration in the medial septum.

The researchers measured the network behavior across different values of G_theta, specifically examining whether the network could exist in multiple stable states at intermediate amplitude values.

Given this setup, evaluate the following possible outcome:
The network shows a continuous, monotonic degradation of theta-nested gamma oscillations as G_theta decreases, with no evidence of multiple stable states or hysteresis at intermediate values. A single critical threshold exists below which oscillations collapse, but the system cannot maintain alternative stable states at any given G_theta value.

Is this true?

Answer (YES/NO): NO